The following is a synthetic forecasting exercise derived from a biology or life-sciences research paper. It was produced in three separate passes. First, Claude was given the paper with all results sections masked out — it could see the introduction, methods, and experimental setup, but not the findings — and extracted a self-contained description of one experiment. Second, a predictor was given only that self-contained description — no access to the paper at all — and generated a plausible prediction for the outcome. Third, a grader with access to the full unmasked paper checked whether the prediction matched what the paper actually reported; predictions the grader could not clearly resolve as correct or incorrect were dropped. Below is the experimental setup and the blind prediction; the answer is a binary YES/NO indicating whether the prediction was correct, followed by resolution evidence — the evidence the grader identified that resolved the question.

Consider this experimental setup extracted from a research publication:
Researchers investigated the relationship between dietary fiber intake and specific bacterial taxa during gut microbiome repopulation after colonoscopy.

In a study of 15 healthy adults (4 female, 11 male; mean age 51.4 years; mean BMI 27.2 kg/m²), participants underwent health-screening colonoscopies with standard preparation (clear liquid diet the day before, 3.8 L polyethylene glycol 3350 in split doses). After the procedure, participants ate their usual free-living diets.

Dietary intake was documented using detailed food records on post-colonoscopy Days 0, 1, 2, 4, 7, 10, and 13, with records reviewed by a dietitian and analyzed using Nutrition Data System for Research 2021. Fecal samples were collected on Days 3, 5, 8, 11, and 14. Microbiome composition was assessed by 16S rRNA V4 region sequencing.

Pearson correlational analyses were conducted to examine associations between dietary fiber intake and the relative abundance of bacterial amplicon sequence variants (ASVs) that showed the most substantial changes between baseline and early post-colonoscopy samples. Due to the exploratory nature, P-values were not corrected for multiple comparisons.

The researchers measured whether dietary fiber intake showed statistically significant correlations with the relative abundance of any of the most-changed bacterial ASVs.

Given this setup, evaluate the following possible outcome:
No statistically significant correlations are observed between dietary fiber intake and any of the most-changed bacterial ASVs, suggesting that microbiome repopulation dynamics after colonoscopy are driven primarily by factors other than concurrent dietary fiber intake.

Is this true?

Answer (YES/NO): YES